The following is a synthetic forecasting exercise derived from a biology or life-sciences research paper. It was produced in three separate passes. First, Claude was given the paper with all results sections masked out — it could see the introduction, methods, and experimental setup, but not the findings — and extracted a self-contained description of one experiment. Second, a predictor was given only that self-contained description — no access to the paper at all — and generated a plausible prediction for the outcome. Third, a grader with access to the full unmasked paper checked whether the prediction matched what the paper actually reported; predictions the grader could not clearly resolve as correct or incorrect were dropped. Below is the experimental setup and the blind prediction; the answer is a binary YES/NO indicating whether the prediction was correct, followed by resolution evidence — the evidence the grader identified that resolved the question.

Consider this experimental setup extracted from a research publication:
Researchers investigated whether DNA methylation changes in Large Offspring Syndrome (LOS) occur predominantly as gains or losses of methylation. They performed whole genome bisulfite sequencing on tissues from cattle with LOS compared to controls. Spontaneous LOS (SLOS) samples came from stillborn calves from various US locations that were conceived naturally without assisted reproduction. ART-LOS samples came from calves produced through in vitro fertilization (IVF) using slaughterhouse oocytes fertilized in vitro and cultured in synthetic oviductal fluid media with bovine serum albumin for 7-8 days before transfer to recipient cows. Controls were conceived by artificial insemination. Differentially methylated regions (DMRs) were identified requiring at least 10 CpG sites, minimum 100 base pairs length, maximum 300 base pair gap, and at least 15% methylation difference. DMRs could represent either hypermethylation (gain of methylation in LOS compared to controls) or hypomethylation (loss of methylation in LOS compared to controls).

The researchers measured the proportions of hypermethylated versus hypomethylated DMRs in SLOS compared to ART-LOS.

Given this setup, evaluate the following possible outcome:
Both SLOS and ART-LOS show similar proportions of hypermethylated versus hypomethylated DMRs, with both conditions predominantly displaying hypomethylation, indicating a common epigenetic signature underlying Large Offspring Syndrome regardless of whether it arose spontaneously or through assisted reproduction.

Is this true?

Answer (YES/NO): YES